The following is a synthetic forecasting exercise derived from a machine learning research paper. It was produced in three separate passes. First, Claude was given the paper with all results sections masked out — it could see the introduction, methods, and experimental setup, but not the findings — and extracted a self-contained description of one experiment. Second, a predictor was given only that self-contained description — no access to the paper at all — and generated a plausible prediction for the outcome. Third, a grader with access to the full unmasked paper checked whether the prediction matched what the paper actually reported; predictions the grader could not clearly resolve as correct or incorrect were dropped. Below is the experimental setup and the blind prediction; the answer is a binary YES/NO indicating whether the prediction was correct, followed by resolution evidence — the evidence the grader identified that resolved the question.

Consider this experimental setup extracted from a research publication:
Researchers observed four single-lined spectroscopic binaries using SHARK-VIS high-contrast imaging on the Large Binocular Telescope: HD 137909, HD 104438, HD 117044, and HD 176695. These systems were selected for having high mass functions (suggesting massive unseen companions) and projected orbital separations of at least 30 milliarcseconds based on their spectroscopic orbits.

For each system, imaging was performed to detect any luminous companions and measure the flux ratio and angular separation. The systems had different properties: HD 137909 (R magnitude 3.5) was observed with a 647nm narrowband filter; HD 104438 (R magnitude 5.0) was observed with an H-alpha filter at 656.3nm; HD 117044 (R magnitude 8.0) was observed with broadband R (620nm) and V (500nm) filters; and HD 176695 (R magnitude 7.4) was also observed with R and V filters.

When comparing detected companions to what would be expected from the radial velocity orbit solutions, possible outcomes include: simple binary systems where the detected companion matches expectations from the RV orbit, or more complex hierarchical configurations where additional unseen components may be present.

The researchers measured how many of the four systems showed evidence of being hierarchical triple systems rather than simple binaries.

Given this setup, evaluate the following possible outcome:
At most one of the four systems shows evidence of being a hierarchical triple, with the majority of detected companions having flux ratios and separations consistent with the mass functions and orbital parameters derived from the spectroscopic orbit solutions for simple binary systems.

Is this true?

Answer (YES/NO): NO